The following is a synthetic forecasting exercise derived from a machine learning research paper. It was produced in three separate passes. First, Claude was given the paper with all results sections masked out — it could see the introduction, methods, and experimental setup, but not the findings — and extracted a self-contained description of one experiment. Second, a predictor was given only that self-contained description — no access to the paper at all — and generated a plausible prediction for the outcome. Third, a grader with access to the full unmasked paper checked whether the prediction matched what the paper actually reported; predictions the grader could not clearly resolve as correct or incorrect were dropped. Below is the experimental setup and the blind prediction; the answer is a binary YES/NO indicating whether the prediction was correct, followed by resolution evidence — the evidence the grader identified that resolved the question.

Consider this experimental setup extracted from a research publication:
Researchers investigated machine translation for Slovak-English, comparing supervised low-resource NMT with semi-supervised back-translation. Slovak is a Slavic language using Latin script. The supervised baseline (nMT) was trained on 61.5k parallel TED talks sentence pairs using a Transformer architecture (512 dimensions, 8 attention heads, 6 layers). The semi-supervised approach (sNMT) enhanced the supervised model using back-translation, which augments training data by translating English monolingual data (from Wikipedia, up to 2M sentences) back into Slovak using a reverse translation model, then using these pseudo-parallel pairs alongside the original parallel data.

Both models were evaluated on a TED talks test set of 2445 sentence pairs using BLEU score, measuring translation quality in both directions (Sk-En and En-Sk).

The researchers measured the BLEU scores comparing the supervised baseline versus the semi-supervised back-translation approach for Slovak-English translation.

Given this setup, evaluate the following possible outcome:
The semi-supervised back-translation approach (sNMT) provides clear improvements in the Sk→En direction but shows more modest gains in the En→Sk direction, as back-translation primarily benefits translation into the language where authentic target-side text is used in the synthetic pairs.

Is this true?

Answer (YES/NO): NO